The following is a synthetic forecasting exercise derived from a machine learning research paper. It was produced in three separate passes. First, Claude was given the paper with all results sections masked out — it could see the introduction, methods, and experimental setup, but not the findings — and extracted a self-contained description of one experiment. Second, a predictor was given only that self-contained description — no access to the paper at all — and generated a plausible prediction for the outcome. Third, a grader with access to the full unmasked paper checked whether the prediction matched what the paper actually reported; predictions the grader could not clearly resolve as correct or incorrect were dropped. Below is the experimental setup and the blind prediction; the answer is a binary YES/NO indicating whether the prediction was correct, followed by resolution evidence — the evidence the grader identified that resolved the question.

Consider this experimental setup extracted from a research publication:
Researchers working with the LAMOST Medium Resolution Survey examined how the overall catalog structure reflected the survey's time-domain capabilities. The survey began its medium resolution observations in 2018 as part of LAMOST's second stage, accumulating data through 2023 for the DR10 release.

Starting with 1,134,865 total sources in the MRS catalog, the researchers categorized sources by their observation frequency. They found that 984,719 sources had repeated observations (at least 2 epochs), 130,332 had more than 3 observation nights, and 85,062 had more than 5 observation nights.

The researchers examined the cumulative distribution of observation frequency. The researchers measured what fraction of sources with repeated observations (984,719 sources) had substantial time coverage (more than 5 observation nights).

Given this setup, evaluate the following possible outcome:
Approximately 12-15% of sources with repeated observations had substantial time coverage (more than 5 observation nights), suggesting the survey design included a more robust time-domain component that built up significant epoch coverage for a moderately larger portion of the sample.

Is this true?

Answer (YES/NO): NO